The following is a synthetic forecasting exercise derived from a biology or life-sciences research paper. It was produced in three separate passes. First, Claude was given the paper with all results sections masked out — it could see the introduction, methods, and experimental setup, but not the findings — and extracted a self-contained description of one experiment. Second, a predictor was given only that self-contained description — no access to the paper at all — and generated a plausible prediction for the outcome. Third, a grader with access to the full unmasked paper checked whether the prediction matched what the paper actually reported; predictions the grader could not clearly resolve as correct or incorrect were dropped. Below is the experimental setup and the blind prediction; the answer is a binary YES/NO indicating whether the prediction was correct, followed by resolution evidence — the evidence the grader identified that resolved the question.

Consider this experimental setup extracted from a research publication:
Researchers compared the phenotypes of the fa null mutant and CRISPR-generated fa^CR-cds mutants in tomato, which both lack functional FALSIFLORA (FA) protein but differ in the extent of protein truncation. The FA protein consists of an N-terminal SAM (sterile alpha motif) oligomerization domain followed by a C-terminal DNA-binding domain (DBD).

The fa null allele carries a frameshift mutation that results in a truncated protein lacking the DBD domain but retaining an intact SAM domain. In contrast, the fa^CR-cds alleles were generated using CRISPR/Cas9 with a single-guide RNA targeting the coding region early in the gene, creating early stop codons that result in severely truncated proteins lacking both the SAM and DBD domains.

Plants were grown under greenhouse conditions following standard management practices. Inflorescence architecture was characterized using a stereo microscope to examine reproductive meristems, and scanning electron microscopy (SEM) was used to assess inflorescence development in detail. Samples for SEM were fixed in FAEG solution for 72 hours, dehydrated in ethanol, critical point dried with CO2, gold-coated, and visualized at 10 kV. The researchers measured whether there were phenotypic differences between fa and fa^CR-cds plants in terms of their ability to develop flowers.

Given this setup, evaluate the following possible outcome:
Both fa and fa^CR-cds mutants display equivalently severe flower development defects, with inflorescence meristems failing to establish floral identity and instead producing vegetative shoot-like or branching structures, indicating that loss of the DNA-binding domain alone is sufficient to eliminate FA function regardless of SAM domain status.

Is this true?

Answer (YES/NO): YES